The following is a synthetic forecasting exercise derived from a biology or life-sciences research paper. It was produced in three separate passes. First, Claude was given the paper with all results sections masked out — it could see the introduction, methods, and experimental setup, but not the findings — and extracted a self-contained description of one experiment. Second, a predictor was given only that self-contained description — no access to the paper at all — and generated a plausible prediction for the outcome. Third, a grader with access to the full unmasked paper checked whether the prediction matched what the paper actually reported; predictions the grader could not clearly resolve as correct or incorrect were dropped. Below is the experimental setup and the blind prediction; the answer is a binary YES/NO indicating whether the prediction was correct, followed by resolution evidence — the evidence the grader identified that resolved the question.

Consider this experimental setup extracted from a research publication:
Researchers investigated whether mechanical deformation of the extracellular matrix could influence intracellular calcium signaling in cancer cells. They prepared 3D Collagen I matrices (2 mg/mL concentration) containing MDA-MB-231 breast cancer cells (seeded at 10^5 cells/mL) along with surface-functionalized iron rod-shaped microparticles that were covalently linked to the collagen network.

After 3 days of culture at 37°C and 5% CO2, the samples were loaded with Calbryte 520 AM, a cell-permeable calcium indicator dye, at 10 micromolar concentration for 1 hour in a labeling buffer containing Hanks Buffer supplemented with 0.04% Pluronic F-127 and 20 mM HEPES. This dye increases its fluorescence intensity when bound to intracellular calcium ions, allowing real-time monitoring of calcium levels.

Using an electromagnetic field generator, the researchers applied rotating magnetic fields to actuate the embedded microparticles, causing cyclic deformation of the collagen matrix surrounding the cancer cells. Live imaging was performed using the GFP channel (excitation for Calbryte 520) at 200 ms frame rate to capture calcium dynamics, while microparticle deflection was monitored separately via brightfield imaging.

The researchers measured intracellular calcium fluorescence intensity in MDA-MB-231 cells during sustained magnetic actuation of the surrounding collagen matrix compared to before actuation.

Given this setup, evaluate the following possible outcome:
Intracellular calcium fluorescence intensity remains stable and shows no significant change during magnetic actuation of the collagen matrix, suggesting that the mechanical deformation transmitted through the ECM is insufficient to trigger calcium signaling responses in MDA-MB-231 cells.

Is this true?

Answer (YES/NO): NO